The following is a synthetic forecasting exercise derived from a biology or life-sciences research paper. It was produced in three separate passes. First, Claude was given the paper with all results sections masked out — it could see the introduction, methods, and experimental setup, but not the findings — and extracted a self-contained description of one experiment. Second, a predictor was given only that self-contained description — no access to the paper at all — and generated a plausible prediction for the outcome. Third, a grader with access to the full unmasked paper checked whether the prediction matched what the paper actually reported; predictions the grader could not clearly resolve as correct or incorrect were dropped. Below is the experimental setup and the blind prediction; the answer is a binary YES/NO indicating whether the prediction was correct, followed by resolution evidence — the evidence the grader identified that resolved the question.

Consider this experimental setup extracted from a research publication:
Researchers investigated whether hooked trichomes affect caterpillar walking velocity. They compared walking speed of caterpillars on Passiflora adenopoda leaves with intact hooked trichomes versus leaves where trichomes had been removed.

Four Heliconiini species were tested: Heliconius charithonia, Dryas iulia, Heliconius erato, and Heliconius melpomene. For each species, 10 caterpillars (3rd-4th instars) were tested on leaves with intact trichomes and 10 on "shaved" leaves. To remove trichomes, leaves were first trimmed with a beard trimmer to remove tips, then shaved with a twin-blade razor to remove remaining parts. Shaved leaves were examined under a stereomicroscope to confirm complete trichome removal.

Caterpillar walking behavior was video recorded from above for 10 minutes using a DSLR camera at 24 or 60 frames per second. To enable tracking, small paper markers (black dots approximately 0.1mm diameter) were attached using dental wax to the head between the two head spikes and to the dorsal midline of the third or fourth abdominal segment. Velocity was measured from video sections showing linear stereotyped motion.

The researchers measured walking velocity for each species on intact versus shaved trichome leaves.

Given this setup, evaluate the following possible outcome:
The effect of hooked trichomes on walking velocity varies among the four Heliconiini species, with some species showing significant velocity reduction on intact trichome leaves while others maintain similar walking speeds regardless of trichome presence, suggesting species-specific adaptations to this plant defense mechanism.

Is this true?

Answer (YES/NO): YES